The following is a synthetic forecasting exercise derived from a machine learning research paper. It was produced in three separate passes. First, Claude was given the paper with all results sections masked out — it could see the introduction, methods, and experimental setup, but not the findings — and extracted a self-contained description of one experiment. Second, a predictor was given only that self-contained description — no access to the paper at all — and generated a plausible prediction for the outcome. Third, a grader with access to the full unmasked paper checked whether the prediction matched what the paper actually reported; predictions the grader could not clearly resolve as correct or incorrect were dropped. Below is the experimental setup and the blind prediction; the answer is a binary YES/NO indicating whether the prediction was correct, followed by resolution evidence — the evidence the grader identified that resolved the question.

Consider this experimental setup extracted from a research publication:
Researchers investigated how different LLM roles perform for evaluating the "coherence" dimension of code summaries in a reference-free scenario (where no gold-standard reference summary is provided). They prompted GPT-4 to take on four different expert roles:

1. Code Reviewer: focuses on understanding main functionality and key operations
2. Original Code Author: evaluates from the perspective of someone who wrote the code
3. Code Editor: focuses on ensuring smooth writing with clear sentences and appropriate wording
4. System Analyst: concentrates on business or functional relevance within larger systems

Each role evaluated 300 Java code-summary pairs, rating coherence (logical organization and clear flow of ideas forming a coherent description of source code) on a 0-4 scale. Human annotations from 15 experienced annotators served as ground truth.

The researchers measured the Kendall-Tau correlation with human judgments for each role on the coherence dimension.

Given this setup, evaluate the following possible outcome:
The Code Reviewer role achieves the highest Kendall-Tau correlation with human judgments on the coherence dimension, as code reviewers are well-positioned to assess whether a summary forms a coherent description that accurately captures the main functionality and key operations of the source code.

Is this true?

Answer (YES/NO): NO